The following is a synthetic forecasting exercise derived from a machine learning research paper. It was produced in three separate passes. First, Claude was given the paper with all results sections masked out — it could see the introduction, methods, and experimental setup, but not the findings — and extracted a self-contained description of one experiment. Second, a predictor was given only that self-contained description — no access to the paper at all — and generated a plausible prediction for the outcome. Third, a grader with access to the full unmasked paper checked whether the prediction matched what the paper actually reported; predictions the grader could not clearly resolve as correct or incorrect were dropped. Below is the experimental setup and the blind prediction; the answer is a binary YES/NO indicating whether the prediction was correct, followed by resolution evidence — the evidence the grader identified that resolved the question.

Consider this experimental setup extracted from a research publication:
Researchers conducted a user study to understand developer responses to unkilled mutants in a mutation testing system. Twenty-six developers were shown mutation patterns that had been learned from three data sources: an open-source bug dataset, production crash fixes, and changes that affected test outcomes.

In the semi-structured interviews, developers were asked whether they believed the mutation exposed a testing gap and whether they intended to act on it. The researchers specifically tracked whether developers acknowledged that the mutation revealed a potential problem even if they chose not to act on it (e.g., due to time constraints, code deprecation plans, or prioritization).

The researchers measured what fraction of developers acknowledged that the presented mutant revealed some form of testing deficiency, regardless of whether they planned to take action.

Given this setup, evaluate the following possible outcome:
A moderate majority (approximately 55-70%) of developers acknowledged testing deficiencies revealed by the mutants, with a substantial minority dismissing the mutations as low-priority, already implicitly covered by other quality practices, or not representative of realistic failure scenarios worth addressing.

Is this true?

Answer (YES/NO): NO